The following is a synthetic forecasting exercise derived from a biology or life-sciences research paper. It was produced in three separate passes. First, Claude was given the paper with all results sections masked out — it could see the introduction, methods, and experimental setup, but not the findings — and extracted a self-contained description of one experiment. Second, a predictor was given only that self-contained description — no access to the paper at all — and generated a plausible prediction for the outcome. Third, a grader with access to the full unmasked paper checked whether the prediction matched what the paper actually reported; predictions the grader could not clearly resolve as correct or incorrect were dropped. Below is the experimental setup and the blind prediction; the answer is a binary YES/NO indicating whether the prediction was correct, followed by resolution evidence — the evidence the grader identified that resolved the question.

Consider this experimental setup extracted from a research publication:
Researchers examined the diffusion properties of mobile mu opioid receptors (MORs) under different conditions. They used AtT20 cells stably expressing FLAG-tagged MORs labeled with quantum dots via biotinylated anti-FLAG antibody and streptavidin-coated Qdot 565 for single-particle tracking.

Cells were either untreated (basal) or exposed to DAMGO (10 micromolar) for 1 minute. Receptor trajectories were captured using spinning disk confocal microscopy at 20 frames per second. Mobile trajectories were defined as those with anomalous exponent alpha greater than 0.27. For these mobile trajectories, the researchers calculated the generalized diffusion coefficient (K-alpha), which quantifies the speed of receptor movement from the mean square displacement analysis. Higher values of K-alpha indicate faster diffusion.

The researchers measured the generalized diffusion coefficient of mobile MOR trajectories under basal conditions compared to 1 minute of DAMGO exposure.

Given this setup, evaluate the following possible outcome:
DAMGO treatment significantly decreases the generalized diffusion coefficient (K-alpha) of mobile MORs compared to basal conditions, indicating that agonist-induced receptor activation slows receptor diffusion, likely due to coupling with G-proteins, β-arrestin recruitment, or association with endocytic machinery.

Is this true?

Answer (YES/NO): NO